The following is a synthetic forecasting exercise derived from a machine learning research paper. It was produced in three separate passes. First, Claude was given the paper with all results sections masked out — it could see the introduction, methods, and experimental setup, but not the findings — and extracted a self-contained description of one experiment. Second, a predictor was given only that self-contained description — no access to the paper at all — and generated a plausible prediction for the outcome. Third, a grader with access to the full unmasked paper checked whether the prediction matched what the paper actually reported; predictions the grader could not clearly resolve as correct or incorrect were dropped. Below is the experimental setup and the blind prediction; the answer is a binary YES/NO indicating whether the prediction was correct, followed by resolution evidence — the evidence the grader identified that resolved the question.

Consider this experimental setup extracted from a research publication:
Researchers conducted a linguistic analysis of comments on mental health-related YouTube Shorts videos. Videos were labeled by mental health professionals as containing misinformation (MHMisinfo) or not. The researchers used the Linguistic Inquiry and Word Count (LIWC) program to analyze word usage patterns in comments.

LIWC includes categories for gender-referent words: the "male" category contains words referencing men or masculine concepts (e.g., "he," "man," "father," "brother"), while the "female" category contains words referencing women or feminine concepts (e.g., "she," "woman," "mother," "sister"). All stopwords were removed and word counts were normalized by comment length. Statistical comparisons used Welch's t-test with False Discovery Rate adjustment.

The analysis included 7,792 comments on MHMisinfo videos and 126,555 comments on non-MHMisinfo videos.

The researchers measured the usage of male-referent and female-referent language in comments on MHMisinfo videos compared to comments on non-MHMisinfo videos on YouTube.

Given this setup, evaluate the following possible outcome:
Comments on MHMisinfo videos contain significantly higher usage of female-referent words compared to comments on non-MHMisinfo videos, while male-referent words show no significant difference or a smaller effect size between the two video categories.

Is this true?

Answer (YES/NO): NO